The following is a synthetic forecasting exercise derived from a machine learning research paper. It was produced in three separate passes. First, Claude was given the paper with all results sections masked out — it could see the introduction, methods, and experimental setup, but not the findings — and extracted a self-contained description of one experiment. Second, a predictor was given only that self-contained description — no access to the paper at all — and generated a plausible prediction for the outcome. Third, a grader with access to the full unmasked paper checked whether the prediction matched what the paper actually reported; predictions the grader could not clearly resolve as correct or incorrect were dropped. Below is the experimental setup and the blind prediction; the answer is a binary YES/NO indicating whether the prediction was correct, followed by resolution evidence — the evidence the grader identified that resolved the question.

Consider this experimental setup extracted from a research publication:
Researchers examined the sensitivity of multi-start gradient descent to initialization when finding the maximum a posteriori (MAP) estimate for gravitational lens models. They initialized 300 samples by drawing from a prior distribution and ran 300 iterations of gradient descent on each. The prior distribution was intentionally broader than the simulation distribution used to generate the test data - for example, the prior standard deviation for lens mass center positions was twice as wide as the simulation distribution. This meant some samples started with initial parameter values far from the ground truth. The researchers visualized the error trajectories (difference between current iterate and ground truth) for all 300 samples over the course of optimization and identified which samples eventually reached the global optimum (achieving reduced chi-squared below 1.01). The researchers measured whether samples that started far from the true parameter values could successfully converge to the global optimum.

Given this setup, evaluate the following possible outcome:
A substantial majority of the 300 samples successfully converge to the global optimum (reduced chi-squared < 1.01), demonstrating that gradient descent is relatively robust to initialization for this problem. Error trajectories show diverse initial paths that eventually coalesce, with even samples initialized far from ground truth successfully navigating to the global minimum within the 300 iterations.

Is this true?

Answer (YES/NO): NO